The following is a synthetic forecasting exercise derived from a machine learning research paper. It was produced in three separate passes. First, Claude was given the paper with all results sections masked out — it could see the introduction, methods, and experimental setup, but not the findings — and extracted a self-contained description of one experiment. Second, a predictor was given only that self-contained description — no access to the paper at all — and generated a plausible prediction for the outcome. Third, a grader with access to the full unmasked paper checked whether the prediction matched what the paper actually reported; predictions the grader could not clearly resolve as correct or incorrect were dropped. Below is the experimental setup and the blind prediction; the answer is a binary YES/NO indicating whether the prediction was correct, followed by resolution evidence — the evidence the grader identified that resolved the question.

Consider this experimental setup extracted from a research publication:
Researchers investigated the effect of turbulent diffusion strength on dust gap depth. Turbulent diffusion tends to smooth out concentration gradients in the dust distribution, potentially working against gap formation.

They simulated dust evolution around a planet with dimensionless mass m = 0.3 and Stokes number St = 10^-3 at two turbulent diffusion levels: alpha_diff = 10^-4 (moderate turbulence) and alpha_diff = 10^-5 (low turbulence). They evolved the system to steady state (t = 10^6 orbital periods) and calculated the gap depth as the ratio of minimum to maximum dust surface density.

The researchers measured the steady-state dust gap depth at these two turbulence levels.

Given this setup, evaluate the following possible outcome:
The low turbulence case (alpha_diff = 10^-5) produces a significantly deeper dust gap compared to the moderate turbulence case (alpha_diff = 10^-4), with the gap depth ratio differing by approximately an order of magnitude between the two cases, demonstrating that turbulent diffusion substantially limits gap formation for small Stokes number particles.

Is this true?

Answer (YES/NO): NO